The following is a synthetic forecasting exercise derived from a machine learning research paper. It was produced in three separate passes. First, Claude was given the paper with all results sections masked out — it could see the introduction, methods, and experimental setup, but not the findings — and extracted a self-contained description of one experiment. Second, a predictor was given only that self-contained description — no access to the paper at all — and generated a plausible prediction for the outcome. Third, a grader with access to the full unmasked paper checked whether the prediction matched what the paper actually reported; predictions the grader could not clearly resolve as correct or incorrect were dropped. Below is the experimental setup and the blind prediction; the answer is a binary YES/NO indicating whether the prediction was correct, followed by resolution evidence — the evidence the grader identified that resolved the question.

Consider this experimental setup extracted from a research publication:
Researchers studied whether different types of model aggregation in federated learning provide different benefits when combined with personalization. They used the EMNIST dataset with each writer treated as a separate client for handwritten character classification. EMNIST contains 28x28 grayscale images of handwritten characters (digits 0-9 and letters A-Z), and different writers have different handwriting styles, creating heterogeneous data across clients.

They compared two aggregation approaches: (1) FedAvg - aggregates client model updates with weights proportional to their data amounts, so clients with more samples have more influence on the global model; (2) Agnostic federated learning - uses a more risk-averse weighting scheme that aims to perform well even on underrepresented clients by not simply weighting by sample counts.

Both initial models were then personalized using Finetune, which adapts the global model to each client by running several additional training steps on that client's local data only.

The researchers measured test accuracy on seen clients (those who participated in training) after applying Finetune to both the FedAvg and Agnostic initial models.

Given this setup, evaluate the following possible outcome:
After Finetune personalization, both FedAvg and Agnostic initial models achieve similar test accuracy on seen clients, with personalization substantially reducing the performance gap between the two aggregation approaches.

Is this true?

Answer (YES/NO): YES